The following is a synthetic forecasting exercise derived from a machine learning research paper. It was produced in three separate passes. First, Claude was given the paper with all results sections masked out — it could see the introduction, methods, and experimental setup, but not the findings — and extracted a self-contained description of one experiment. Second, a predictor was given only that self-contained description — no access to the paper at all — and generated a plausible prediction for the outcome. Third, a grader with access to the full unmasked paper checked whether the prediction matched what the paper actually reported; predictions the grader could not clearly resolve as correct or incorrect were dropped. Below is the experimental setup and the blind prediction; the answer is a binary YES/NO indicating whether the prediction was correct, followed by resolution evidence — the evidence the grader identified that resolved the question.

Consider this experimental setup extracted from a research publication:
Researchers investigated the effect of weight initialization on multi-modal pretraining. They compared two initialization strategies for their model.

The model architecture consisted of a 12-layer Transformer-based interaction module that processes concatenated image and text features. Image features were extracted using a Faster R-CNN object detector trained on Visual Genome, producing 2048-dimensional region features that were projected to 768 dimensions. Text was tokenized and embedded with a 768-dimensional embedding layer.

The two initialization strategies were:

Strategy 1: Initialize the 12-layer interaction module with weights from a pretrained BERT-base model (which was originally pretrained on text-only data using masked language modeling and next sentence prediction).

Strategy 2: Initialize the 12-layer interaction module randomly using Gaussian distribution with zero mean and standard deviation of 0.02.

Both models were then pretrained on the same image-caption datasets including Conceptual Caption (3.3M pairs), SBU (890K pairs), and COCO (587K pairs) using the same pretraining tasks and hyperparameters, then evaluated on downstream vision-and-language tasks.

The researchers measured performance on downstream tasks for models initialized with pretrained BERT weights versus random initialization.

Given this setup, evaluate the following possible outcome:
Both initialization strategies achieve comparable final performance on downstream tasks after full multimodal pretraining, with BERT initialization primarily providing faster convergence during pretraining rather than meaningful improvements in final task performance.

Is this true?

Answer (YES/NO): NO